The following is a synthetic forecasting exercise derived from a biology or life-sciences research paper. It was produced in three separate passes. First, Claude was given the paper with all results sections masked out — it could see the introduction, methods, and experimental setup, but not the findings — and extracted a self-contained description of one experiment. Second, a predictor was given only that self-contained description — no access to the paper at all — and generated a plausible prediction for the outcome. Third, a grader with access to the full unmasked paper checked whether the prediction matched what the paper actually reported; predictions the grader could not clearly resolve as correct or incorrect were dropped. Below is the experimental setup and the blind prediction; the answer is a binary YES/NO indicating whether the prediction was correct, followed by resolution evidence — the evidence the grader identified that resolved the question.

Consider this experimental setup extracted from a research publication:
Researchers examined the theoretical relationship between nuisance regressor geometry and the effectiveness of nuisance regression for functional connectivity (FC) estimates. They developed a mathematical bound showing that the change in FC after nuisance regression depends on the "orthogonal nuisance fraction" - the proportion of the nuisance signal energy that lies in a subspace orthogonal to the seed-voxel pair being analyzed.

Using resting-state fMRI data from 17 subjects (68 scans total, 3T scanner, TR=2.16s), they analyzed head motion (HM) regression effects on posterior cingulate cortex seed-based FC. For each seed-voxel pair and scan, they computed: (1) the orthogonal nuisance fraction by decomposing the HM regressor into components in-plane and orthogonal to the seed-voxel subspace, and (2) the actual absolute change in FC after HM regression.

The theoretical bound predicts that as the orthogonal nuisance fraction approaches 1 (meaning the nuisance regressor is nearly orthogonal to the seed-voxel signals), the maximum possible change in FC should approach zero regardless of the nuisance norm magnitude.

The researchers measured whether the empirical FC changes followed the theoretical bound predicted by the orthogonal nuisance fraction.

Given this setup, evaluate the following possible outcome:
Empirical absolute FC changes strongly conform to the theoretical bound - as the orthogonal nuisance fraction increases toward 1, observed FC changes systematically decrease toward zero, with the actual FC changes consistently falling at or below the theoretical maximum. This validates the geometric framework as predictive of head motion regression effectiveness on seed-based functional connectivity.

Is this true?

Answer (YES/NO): YES